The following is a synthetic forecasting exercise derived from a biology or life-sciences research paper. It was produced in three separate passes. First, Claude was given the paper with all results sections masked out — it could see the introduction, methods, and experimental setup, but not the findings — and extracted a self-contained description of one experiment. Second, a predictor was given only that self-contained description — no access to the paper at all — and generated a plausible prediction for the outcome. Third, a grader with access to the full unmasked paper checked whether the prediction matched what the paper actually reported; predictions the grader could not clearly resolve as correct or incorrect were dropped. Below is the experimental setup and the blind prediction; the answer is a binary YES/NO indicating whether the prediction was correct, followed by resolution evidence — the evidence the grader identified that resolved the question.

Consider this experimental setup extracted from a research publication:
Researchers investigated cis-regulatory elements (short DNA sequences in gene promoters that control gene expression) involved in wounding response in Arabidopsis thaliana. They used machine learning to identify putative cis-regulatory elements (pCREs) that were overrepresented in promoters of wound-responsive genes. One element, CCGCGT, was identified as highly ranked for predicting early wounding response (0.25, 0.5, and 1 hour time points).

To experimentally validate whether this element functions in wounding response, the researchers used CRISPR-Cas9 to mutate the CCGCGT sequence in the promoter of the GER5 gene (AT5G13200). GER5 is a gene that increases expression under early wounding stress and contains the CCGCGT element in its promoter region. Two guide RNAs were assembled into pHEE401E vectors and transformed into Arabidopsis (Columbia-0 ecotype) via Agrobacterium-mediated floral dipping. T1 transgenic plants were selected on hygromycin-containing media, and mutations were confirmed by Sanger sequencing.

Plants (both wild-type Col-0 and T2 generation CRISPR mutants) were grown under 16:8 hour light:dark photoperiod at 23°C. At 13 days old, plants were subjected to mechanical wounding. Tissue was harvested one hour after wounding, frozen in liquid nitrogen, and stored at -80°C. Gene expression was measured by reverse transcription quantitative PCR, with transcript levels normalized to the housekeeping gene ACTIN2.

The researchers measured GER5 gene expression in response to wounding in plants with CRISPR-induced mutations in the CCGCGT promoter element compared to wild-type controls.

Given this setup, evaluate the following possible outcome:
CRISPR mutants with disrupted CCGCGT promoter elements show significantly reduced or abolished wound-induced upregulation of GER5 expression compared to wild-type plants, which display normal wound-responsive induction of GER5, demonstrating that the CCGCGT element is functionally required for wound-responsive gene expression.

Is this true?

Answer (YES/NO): YES